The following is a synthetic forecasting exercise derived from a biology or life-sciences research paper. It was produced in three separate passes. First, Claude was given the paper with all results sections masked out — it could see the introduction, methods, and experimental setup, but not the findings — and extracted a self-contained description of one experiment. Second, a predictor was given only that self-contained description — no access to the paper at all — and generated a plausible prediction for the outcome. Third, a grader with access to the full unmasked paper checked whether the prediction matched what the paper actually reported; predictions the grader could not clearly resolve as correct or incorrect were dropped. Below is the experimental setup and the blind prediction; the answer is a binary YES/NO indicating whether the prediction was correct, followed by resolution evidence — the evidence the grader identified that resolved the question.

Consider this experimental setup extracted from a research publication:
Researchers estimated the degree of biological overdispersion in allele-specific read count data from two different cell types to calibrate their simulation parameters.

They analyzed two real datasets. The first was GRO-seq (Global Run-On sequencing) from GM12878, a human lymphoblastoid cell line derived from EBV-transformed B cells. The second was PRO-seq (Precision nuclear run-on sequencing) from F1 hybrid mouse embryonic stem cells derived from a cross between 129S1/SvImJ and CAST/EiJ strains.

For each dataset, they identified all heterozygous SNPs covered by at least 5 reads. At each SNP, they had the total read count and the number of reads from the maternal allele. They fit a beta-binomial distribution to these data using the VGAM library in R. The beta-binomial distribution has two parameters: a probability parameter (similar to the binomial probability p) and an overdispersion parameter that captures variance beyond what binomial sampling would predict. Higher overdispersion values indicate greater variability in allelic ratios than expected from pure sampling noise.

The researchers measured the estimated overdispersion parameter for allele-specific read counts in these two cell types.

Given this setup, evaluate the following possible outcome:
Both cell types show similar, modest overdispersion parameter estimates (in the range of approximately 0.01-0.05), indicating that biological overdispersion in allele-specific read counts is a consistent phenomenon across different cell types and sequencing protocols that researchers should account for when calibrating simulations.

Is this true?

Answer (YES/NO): NO